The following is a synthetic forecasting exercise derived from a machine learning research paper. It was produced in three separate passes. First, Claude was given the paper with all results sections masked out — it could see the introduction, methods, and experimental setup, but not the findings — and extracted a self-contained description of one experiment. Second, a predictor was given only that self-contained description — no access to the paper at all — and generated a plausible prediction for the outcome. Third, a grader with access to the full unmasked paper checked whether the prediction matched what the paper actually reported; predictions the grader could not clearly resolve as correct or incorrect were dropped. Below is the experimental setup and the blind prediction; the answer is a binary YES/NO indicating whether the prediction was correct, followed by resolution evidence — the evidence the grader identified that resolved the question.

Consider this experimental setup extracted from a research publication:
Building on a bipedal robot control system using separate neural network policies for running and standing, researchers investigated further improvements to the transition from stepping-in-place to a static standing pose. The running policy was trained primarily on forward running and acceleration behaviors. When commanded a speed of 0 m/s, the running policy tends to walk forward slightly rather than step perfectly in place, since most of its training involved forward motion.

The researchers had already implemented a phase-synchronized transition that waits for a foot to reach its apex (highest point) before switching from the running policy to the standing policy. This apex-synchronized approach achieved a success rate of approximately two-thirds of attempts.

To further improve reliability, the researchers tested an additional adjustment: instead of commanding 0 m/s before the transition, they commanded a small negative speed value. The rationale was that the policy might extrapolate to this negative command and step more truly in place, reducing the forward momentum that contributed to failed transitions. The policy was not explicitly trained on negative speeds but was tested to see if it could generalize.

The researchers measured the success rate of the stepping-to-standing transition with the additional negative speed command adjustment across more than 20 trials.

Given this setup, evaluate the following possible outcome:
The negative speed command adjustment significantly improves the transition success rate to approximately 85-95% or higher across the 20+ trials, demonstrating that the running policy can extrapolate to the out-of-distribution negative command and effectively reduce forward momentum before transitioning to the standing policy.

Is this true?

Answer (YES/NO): YES